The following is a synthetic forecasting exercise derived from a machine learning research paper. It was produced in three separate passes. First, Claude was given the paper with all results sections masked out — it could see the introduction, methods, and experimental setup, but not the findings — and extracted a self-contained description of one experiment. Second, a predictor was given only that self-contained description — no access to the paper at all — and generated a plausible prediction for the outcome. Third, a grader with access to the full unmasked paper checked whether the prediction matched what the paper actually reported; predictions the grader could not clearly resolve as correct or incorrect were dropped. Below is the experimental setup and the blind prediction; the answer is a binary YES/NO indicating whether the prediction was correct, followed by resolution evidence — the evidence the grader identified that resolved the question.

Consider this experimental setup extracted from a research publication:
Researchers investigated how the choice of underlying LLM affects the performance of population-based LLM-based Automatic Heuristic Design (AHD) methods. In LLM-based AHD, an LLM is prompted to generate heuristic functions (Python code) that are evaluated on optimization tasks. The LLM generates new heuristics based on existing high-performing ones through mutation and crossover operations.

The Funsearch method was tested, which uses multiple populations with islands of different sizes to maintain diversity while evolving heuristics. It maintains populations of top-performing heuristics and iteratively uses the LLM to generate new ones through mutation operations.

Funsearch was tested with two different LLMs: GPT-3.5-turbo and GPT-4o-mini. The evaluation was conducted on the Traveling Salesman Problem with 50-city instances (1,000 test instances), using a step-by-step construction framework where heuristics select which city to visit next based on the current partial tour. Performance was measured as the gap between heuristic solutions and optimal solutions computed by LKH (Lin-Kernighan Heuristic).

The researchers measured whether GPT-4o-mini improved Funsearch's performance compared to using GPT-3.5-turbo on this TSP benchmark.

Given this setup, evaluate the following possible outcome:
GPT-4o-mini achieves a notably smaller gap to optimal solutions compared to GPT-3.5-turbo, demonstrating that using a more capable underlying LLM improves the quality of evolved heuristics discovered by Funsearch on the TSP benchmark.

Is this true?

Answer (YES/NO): YES